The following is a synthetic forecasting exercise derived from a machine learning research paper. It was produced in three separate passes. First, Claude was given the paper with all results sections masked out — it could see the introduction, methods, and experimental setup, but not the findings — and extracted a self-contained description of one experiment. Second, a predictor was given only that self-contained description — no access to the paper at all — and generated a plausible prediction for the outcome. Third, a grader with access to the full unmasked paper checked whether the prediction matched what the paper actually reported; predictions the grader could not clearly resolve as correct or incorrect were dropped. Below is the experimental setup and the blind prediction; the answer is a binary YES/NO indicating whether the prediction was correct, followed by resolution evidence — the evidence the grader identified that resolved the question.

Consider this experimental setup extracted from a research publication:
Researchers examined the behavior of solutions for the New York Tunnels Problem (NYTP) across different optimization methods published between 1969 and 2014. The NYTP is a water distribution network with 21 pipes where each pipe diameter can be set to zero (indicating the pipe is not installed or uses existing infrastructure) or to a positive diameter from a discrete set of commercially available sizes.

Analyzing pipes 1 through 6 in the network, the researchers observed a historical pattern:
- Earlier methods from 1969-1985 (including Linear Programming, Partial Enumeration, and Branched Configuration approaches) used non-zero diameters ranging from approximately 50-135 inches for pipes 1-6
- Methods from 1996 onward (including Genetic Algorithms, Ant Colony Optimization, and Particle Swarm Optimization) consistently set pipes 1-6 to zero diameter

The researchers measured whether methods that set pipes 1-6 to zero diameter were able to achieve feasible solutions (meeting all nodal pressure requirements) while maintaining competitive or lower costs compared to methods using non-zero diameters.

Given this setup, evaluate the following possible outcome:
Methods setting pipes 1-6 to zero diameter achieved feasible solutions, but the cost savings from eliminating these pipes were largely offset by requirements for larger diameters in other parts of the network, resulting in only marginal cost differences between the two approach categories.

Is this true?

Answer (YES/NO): NO